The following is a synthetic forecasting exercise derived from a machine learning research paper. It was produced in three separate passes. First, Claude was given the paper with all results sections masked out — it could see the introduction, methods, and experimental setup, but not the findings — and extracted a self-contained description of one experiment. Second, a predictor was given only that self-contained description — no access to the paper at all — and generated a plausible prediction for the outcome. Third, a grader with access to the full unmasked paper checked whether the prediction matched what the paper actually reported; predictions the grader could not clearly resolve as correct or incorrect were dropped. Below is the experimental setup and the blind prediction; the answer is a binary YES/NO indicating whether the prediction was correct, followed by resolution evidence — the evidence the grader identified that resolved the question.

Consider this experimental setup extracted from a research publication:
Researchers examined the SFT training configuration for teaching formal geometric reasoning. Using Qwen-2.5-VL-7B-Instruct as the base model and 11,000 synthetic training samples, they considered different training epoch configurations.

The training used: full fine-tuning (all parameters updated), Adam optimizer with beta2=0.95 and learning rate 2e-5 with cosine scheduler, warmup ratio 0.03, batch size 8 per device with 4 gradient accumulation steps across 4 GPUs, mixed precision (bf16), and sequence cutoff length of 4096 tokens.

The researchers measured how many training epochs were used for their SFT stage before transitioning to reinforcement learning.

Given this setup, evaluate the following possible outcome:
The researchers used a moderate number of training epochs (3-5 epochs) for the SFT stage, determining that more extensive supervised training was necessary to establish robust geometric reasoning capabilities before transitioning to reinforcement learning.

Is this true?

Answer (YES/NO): NO